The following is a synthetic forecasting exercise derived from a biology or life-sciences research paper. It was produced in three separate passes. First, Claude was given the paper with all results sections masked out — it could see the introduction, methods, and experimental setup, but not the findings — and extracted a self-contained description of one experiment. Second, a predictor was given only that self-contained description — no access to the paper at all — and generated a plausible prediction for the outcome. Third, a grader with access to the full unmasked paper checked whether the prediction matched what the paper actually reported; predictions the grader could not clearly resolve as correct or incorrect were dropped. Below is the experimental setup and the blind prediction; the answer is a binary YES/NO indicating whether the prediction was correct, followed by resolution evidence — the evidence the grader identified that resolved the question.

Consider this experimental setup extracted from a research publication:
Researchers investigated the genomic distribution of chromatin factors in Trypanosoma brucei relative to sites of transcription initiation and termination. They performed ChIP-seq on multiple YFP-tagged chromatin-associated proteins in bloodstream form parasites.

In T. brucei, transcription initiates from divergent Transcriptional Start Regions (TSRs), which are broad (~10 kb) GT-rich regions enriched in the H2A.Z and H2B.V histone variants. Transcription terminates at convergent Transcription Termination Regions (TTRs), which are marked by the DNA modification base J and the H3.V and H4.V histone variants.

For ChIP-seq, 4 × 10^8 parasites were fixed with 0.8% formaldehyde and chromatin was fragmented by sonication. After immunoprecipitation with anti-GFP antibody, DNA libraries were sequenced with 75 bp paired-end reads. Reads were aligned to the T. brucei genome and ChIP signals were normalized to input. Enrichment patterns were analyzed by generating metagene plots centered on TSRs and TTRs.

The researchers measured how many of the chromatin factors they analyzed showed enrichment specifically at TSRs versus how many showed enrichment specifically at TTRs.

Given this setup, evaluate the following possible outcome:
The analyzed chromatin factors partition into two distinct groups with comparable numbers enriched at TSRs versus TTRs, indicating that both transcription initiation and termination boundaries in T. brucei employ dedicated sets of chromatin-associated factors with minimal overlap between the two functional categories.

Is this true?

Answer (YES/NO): NO